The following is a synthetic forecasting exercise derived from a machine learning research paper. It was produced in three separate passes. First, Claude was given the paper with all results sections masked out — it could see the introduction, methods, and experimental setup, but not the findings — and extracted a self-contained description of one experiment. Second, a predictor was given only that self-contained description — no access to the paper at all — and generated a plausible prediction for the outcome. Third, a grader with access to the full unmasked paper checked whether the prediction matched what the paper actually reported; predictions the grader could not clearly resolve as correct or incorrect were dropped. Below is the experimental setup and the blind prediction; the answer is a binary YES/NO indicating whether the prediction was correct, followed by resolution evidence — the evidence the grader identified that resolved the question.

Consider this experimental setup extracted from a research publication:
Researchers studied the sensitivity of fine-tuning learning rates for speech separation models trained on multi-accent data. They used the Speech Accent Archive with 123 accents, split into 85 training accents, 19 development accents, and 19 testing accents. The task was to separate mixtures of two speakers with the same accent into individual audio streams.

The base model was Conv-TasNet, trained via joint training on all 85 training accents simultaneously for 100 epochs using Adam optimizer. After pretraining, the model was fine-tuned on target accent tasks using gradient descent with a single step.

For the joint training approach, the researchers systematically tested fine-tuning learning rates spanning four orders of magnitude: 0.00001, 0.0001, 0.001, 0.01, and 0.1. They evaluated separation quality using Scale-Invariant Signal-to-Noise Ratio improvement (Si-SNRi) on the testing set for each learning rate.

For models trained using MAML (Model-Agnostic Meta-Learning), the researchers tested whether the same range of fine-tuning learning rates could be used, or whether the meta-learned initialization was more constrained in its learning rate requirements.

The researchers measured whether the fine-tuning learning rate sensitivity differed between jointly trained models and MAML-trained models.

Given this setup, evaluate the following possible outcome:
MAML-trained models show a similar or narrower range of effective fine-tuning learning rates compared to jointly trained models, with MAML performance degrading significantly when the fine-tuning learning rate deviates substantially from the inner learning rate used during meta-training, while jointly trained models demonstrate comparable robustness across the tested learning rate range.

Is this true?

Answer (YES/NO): YES